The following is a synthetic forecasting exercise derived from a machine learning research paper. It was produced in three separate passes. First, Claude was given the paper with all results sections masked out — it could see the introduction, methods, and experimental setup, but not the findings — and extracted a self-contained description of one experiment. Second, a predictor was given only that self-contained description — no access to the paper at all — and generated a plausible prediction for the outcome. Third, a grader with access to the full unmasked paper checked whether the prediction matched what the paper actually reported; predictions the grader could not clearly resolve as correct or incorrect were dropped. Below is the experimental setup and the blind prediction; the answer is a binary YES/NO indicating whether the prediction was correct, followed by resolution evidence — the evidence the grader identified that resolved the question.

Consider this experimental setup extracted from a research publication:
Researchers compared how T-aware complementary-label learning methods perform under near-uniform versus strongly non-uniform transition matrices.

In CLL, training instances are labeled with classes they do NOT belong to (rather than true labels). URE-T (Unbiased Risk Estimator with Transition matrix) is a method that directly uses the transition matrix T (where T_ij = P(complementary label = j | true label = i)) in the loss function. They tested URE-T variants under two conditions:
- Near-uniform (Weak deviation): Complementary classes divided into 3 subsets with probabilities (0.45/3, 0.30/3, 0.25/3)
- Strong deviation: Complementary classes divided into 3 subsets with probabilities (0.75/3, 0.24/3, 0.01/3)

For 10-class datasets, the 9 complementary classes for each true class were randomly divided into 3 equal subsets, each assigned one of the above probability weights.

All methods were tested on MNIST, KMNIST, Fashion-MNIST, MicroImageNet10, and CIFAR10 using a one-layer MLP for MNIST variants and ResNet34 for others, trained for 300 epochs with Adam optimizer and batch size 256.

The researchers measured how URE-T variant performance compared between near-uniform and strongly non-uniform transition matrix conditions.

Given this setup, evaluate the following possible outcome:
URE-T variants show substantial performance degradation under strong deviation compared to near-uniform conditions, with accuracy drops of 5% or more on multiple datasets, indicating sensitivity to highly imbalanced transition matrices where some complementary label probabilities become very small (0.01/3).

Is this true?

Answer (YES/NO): NO